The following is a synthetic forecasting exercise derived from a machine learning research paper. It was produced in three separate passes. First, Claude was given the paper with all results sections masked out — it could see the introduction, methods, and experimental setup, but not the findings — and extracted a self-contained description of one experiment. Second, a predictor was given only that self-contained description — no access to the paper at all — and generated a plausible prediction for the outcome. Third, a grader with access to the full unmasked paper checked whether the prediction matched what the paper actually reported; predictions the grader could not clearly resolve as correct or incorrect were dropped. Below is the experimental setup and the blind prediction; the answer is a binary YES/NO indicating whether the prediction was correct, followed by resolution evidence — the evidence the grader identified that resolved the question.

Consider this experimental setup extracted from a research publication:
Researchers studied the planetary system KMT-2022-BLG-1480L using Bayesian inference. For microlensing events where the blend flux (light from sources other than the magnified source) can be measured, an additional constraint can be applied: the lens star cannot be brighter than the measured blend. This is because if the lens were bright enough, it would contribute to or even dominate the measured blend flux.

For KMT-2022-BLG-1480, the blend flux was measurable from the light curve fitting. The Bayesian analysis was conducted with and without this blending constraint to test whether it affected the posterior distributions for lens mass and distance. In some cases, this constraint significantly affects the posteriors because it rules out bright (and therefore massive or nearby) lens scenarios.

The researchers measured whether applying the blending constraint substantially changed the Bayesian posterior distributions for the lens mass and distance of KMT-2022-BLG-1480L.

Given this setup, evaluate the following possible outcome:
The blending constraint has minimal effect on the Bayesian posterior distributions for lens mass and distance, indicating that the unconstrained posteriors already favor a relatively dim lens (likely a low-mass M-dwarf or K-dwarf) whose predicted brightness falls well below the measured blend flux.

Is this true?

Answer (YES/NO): YES